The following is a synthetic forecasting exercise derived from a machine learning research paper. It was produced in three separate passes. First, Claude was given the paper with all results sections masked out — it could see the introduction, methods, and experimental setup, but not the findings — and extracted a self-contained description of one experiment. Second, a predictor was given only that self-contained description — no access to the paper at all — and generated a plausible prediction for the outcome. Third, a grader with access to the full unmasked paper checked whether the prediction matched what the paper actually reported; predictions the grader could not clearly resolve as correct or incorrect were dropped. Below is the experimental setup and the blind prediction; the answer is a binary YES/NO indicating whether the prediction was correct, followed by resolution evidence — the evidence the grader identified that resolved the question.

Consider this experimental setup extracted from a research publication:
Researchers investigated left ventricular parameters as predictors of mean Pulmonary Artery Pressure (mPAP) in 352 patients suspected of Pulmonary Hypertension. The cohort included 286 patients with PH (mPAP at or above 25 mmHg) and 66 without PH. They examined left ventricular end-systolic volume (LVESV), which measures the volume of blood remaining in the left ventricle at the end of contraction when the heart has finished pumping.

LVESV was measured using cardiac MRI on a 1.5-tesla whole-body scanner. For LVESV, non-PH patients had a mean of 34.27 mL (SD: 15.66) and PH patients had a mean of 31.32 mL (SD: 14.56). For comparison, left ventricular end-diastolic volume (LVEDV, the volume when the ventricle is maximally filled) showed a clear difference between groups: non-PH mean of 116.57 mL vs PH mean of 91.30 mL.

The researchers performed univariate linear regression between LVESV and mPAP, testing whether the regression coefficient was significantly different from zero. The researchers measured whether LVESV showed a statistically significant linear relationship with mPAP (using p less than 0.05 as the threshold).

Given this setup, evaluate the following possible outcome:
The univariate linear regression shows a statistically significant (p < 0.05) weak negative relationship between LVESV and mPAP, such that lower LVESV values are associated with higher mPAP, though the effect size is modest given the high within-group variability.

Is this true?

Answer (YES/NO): NO